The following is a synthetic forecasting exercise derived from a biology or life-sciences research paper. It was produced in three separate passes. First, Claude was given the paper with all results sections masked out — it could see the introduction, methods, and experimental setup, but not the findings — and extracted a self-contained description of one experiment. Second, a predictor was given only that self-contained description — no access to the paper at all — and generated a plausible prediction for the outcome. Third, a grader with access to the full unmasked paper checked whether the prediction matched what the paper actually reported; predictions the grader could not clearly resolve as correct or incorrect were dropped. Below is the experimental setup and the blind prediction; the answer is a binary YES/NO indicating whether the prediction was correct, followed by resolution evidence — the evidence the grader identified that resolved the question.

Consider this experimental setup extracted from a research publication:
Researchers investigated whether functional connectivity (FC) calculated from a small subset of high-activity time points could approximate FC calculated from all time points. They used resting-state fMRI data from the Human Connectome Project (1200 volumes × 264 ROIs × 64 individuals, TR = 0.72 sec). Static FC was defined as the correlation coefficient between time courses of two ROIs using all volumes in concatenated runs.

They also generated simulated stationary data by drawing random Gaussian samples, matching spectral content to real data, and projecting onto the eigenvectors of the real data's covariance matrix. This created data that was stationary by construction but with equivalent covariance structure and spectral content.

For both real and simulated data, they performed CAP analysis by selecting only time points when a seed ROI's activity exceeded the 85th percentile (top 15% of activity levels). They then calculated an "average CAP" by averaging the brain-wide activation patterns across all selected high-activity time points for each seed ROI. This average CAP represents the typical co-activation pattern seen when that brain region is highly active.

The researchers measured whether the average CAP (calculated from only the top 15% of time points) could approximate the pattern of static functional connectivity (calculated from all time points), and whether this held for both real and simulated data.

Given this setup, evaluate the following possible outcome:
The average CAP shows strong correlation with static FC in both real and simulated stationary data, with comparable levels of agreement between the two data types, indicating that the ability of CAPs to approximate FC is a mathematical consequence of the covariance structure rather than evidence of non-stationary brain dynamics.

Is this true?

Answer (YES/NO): YES